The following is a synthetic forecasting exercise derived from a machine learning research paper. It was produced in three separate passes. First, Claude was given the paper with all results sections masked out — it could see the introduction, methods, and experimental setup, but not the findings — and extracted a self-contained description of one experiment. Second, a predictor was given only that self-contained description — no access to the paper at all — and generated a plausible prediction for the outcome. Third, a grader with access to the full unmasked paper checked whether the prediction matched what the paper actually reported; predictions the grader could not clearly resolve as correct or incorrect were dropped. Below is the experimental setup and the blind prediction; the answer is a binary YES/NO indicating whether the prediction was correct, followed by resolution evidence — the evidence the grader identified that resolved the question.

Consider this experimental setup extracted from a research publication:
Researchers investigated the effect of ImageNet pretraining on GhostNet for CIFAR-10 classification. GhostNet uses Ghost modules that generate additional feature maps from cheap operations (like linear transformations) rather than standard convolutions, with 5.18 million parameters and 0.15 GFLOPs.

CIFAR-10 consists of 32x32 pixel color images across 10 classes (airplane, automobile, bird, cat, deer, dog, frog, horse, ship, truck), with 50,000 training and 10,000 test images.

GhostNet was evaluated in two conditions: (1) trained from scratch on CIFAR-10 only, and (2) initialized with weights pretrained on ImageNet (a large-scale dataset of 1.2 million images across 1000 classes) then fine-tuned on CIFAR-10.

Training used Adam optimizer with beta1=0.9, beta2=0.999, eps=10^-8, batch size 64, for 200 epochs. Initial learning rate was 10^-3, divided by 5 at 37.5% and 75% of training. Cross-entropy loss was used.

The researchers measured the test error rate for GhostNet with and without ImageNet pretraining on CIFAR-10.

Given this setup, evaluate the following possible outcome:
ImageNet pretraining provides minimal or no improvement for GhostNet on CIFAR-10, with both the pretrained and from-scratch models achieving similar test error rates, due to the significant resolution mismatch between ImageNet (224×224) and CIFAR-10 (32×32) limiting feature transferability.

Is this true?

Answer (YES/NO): YES